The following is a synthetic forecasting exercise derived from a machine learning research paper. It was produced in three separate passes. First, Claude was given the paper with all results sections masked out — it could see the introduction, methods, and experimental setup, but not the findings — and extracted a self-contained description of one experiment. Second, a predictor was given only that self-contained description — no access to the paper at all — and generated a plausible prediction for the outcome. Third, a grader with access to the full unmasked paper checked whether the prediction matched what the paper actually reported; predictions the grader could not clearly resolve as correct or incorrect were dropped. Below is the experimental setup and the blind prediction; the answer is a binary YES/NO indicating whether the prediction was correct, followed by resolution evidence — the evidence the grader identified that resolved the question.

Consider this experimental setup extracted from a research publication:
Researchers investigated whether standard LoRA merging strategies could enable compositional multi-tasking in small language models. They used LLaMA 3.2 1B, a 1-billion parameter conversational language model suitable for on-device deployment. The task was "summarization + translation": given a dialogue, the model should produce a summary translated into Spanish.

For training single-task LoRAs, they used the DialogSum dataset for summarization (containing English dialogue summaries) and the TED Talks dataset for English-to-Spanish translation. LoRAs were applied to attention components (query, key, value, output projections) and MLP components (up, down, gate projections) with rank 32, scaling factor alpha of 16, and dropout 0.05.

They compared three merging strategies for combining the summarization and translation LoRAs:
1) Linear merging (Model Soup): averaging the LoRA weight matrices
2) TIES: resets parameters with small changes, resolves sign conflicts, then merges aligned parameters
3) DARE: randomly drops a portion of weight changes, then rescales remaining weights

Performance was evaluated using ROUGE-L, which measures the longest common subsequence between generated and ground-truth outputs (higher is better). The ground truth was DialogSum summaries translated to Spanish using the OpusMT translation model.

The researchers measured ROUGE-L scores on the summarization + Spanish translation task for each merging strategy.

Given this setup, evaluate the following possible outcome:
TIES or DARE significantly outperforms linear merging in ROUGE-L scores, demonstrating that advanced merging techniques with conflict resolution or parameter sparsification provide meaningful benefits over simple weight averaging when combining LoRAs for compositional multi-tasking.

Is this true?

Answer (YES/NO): NO